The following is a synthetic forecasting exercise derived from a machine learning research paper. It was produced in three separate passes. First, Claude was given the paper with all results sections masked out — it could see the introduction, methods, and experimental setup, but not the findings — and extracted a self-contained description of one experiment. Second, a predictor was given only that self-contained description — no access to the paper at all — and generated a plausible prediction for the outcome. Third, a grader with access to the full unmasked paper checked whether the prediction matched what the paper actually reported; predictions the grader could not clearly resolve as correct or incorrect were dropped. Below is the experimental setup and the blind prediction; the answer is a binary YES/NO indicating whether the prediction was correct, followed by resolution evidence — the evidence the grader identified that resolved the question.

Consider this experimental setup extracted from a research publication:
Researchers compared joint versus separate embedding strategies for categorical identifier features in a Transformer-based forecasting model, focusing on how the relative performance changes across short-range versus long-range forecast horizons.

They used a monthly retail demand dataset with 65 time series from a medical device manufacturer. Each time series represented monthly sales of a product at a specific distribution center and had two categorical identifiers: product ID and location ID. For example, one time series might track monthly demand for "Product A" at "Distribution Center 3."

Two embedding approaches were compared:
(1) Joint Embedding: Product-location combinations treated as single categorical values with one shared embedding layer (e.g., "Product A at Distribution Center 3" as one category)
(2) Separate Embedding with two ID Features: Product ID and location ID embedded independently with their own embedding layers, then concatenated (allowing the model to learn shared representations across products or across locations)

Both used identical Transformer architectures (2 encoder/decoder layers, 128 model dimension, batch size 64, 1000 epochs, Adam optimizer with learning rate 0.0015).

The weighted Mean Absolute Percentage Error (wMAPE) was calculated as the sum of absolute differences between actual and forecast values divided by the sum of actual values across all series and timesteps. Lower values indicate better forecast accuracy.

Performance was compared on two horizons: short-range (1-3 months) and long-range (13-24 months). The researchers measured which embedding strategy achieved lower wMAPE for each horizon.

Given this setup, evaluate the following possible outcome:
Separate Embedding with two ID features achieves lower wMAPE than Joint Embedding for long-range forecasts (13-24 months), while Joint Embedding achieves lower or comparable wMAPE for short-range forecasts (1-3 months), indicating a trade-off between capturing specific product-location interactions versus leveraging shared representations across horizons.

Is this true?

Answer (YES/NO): NO